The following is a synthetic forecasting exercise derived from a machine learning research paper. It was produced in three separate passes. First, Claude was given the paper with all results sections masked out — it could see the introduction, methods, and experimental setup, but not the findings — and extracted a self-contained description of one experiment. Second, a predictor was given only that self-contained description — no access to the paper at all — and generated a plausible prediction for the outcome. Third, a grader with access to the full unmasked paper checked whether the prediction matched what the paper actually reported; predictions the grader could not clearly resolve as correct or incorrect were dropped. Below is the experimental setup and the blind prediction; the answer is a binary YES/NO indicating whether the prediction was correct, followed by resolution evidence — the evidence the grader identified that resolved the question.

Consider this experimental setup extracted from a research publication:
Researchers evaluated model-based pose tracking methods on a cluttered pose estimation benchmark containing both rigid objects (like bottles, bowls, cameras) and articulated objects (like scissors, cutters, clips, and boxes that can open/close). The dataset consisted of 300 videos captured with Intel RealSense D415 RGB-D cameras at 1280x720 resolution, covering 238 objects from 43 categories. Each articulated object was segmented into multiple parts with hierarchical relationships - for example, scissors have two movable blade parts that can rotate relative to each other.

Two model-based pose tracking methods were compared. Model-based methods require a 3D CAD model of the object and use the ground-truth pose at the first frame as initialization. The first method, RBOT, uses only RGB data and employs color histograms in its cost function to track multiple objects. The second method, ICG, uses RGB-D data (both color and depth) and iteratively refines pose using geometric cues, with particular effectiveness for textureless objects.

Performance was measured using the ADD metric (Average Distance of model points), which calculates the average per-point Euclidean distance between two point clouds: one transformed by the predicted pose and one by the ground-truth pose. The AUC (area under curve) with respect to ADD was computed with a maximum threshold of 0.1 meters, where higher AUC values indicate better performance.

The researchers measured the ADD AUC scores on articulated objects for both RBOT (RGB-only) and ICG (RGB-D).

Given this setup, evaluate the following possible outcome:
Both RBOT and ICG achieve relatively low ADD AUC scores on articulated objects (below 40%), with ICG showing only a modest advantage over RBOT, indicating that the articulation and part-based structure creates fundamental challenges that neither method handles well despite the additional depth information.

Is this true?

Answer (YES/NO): NO